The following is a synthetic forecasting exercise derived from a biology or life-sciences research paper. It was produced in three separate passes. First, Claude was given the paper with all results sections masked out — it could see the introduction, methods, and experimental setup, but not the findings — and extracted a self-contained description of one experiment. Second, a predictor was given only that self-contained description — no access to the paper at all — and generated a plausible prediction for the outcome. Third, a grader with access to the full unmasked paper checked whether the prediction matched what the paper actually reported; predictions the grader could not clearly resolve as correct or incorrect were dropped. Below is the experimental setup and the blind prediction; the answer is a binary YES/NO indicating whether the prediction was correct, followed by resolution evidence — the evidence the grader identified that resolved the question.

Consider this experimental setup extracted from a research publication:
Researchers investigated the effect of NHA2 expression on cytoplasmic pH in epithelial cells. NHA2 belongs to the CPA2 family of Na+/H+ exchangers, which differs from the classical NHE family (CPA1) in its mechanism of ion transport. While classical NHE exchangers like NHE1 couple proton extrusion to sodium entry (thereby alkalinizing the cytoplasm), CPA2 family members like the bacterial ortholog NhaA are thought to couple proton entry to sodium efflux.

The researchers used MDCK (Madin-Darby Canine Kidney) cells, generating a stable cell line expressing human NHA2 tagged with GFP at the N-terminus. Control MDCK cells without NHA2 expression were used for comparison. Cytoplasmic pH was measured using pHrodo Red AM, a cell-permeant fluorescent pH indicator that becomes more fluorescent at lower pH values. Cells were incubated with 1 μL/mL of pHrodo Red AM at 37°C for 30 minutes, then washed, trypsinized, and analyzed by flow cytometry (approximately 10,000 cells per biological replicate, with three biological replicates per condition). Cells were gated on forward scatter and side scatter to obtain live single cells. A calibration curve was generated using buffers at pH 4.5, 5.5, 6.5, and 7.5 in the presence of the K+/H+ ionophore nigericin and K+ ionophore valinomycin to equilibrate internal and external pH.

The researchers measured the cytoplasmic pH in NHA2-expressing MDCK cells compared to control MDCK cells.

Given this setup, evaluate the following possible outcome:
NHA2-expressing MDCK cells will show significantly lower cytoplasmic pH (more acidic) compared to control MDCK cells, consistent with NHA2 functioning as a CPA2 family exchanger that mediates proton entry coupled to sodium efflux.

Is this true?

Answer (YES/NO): NO